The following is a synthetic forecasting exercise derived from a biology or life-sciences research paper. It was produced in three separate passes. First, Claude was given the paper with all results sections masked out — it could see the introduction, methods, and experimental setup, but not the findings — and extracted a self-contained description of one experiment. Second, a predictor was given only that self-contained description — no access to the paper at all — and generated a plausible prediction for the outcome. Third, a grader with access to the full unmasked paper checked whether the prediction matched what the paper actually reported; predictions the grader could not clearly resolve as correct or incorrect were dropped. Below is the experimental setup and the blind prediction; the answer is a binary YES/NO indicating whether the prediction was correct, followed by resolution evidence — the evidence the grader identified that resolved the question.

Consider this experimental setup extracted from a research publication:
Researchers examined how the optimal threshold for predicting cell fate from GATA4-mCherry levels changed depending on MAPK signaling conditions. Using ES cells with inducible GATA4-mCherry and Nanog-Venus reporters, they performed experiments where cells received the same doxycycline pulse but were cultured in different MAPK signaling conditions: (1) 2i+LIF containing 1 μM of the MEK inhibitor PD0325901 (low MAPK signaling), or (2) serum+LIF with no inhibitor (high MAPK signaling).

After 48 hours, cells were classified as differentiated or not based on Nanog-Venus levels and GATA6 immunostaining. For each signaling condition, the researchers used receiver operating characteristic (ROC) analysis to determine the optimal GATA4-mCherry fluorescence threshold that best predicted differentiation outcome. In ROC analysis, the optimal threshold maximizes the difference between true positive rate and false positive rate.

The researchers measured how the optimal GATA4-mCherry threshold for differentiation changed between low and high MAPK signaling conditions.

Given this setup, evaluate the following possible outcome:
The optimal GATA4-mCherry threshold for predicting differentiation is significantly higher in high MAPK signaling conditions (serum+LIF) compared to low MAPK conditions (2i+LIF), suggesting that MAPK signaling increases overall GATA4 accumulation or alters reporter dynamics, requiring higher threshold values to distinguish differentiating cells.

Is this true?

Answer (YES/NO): NO